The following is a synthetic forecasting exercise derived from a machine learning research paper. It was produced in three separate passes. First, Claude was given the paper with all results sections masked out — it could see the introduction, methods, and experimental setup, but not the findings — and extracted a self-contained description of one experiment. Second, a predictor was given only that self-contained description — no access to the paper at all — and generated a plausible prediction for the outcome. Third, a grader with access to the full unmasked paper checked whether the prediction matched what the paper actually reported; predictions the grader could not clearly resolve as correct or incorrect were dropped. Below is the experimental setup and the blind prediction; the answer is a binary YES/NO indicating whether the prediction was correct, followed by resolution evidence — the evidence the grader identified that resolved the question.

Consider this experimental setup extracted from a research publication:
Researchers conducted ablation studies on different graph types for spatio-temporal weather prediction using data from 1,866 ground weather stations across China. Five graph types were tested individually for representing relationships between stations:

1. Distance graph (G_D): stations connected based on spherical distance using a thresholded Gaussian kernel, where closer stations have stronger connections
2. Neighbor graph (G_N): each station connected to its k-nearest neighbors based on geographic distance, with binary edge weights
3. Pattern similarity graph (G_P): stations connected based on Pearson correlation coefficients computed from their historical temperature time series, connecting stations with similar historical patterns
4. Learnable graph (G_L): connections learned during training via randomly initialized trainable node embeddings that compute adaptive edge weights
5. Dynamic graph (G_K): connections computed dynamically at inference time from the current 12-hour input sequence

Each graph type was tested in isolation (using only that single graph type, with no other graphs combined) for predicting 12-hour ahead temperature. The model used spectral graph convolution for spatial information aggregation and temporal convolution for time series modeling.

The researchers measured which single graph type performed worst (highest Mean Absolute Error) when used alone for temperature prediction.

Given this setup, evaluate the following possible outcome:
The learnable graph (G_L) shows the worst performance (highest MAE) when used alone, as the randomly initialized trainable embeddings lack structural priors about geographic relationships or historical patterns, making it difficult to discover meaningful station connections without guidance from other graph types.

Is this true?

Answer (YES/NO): NO